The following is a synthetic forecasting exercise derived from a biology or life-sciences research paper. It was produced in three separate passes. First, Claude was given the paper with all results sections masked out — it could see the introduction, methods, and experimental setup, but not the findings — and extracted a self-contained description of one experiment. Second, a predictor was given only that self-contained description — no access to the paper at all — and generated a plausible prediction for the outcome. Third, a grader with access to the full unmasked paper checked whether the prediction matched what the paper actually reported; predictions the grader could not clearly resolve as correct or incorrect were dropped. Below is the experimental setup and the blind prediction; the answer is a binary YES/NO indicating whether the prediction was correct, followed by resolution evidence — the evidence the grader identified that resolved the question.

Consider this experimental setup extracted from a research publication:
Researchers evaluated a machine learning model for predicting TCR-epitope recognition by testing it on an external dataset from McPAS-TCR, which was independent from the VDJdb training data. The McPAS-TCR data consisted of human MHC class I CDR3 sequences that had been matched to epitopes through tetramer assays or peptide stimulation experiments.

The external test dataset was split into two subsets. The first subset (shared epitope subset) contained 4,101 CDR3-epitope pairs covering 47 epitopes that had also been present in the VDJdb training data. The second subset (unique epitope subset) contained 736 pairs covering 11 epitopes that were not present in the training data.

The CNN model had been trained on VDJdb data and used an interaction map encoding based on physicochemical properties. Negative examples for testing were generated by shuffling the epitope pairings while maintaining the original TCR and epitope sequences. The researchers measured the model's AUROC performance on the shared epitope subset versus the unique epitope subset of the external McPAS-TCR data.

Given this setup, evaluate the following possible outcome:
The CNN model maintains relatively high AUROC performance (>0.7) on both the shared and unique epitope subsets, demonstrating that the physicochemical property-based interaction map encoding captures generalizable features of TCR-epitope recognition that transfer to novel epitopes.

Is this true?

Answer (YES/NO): NO